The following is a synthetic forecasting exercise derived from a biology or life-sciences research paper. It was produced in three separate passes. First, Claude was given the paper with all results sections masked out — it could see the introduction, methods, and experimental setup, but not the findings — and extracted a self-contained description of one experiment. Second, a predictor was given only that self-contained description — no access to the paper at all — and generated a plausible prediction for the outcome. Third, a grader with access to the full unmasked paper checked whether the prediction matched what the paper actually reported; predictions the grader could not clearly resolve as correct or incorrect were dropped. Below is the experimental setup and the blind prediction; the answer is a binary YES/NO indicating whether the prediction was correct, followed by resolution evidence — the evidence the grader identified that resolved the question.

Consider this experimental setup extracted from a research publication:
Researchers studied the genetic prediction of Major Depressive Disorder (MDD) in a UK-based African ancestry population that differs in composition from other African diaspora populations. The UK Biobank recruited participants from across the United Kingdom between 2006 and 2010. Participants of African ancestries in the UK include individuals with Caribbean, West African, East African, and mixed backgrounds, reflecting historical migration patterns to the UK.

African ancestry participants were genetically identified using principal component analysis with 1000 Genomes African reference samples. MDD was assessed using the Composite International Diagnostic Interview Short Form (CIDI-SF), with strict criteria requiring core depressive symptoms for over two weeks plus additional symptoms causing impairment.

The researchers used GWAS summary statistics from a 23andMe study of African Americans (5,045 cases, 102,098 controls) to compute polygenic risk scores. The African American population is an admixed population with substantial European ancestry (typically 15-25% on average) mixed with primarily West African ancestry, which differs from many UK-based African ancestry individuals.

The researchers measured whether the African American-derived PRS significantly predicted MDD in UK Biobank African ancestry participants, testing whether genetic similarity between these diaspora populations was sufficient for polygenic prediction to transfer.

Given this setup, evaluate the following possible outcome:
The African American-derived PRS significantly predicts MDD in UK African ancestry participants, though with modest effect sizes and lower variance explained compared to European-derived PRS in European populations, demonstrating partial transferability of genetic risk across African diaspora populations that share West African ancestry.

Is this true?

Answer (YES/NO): YES